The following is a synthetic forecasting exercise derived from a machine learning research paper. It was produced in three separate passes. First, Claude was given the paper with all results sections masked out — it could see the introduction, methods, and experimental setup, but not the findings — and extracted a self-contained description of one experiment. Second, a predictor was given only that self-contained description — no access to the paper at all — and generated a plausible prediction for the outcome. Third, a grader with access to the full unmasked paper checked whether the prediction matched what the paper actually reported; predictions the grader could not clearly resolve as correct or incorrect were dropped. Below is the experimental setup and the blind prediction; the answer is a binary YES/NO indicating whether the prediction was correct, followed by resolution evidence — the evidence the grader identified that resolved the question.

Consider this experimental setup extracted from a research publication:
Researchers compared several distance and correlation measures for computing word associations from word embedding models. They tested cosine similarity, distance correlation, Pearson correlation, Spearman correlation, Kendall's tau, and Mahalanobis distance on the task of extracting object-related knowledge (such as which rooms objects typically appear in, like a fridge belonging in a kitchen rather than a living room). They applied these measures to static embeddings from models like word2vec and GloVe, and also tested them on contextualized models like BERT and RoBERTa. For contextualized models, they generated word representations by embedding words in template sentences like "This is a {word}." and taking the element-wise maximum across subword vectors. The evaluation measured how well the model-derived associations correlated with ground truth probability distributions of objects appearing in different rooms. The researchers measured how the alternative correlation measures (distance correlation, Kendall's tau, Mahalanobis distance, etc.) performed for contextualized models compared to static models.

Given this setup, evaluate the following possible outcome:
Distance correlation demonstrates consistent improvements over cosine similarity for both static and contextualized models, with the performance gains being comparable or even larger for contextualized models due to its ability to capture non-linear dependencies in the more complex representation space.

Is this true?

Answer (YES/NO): NO